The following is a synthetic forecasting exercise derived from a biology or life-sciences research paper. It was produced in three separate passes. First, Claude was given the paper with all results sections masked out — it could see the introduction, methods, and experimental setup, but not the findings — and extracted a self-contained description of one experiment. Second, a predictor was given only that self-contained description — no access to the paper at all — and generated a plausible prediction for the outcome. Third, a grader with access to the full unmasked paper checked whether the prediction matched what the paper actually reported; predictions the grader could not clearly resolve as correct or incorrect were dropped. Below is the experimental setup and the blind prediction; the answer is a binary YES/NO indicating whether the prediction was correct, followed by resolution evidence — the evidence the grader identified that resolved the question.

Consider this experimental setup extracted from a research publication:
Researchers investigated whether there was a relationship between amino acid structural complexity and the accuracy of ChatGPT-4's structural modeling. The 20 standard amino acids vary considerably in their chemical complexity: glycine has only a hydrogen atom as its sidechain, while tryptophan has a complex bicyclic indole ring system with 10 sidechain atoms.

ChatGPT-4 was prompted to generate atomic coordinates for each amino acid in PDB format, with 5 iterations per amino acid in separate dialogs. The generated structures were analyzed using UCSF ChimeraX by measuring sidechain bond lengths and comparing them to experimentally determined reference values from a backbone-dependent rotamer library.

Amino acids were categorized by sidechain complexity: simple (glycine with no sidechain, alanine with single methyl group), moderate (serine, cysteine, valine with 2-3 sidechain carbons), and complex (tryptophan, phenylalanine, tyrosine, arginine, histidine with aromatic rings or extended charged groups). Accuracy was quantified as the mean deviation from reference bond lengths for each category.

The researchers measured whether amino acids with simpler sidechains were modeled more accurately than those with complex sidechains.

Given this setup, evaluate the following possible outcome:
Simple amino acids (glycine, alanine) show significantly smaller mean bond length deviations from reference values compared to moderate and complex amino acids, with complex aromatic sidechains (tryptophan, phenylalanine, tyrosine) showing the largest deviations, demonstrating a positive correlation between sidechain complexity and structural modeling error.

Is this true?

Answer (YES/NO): NO